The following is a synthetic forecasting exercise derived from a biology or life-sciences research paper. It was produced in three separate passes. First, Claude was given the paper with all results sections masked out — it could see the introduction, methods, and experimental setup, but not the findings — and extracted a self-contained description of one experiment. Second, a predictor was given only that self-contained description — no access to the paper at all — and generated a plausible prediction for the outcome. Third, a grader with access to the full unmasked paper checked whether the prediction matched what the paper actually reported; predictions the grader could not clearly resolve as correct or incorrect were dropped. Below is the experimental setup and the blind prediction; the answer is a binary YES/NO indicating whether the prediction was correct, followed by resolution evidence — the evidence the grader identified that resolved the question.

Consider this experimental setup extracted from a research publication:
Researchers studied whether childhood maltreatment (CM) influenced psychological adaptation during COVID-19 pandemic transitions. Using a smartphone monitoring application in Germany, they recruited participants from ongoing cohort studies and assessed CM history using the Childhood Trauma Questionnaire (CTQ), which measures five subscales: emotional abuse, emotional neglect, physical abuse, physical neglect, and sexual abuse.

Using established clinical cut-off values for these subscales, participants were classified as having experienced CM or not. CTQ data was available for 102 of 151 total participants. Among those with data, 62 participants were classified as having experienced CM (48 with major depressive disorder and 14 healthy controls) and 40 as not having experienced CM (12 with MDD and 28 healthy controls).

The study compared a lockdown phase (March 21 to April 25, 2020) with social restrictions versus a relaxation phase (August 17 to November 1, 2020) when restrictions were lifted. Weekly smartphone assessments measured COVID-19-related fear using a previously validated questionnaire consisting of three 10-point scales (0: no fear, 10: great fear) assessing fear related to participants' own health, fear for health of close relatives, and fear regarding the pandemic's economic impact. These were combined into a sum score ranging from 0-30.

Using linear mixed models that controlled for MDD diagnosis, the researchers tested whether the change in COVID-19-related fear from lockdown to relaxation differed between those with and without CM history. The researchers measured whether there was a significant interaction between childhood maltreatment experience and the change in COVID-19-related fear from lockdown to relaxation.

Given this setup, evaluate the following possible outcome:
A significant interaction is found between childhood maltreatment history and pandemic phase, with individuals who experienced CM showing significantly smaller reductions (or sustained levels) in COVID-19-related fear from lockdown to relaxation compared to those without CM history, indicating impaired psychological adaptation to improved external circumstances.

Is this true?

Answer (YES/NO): YES